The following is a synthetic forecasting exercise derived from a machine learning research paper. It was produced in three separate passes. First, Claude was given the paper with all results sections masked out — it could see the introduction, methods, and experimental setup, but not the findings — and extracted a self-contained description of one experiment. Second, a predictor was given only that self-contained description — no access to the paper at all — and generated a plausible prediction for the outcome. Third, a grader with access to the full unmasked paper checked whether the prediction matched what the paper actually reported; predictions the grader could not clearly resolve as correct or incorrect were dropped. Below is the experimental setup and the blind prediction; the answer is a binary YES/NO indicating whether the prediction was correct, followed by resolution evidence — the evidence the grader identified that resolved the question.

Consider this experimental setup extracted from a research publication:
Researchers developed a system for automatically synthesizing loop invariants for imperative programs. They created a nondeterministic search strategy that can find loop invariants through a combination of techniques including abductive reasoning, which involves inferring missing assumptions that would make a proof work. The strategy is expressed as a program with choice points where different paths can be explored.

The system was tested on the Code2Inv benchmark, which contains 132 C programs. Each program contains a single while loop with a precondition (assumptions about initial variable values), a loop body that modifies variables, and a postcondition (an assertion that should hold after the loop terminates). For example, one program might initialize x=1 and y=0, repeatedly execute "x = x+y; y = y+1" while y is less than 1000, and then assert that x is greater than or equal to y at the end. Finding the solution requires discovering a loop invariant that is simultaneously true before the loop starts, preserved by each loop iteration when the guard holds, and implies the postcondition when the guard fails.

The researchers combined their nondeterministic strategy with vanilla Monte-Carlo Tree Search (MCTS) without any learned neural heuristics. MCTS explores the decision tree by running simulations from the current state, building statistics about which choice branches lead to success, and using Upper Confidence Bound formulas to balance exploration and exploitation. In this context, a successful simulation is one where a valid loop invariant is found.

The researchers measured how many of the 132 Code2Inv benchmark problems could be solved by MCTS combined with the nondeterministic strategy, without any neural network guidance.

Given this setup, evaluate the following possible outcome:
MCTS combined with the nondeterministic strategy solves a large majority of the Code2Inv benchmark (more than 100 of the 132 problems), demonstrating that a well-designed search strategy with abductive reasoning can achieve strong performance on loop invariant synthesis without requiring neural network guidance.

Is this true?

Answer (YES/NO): YES